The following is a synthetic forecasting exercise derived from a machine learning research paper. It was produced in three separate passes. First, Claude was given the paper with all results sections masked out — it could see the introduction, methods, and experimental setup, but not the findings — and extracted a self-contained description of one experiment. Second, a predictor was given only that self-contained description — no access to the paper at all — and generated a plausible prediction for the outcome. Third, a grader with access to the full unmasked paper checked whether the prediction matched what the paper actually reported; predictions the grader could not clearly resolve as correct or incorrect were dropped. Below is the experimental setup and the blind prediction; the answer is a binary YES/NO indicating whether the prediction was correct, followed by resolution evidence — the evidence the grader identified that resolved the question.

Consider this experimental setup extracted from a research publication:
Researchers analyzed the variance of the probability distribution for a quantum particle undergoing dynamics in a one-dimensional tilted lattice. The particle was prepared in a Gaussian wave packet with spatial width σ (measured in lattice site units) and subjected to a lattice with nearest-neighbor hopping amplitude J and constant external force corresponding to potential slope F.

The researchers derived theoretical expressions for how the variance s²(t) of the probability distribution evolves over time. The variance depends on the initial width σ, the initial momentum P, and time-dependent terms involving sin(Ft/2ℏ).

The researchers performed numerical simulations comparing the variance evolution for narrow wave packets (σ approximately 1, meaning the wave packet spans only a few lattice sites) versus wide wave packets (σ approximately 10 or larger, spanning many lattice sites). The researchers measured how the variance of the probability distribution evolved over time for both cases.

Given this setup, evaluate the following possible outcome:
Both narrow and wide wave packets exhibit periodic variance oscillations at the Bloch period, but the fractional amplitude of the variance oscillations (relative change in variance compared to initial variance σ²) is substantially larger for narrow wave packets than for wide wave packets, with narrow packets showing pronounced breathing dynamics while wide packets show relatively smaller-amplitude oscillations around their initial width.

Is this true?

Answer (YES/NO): NO